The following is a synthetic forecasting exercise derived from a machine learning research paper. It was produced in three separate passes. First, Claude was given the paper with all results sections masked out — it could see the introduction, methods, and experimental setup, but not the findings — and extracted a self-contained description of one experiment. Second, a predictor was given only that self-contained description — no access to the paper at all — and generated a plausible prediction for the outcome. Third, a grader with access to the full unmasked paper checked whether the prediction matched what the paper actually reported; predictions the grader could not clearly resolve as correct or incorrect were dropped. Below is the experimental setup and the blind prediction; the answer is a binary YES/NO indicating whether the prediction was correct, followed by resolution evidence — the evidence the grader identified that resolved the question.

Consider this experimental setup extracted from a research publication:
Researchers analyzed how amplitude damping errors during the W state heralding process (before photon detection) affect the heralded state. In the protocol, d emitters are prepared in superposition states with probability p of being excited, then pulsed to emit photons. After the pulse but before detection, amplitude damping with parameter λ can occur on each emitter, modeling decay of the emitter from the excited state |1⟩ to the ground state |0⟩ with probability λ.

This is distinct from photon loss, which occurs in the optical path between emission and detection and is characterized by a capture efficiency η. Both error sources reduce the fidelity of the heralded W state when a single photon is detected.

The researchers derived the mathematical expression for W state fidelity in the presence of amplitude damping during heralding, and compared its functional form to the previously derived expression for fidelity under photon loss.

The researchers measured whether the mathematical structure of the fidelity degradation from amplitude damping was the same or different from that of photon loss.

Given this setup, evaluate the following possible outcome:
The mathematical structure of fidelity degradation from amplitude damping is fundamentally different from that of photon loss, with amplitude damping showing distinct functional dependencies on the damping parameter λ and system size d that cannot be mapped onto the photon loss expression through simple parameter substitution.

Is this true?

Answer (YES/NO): NO